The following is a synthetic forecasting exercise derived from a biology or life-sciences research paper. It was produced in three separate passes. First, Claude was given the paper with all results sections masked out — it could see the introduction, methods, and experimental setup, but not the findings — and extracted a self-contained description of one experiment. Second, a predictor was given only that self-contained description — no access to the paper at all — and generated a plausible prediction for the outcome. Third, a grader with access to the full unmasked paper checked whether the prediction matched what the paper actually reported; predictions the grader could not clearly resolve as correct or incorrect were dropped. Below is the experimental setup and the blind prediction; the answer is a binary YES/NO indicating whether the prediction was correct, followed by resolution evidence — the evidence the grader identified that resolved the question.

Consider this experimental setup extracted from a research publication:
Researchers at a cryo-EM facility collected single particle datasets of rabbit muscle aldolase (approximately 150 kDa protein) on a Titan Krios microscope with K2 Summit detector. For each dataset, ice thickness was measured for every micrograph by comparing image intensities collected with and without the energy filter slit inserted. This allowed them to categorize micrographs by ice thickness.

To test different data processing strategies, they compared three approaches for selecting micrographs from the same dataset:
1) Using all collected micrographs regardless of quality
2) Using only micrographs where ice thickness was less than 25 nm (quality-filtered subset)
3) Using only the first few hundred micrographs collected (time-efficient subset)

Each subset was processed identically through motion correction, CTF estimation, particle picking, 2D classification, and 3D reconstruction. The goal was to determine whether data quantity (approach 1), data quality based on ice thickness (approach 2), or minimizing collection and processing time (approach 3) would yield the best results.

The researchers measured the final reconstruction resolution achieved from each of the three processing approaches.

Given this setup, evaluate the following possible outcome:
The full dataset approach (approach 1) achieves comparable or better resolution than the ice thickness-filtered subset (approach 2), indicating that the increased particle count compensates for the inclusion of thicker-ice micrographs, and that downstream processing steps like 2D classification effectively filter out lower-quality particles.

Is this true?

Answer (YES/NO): YES